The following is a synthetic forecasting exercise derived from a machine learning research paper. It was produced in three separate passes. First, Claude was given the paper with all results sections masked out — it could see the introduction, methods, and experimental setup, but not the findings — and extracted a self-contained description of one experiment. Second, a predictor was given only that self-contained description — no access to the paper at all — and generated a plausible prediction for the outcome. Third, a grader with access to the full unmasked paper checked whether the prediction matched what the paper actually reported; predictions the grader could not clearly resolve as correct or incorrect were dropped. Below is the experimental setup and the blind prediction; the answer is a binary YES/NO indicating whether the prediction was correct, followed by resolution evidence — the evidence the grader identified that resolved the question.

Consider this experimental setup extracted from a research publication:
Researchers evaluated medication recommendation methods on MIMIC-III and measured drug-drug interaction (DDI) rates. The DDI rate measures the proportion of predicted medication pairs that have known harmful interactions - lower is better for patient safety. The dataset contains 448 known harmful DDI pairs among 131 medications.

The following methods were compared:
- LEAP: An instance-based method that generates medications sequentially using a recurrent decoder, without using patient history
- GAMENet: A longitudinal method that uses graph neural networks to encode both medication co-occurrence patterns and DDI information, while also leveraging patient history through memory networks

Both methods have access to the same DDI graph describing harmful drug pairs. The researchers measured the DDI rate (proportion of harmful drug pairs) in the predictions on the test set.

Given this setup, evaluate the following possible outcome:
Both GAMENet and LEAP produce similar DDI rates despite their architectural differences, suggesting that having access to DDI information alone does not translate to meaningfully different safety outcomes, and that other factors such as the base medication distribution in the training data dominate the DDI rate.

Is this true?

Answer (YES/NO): NO